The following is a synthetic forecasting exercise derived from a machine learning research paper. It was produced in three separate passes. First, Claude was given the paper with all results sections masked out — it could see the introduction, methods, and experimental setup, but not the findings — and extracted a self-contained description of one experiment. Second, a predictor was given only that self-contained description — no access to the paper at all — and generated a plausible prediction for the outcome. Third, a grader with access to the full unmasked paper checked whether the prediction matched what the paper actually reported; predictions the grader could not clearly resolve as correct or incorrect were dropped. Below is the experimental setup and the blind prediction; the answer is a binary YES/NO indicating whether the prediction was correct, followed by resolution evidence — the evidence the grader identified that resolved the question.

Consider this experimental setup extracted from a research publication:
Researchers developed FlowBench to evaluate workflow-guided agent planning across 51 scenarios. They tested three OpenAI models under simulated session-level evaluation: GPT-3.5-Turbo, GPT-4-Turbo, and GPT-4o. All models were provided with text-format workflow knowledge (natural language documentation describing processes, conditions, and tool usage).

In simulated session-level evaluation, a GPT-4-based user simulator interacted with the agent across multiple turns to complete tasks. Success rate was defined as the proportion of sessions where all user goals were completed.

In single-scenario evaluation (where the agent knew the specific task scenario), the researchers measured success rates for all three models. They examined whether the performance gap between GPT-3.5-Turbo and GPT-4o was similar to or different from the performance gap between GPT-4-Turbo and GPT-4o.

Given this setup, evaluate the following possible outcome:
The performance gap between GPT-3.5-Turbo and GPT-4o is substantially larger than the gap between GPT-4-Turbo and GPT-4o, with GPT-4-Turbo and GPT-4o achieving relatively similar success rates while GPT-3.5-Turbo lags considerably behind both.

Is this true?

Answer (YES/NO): YES